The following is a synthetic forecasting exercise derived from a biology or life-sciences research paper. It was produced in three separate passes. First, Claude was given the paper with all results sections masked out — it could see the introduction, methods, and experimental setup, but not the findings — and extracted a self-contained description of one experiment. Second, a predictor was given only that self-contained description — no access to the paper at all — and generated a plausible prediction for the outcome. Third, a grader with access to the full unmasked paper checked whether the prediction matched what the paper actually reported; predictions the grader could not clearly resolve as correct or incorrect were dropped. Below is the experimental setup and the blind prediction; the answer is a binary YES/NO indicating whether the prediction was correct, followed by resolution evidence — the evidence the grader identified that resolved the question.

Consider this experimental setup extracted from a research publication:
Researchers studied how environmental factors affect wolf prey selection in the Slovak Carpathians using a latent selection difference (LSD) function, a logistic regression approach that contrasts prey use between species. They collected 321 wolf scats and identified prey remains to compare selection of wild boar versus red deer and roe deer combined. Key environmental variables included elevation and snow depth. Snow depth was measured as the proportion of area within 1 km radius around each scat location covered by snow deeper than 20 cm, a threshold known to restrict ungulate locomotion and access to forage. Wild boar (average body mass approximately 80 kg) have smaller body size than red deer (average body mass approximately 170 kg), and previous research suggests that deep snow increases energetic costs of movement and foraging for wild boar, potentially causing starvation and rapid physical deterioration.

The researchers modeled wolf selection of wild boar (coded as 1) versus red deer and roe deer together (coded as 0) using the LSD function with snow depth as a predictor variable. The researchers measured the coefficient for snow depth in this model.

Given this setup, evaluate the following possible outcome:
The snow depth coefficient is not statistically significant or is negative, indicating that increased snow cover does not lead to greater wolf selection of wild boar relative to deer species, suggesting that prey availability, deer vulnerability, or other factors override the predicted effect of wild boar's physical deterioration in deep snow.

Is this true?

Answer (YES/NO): NO